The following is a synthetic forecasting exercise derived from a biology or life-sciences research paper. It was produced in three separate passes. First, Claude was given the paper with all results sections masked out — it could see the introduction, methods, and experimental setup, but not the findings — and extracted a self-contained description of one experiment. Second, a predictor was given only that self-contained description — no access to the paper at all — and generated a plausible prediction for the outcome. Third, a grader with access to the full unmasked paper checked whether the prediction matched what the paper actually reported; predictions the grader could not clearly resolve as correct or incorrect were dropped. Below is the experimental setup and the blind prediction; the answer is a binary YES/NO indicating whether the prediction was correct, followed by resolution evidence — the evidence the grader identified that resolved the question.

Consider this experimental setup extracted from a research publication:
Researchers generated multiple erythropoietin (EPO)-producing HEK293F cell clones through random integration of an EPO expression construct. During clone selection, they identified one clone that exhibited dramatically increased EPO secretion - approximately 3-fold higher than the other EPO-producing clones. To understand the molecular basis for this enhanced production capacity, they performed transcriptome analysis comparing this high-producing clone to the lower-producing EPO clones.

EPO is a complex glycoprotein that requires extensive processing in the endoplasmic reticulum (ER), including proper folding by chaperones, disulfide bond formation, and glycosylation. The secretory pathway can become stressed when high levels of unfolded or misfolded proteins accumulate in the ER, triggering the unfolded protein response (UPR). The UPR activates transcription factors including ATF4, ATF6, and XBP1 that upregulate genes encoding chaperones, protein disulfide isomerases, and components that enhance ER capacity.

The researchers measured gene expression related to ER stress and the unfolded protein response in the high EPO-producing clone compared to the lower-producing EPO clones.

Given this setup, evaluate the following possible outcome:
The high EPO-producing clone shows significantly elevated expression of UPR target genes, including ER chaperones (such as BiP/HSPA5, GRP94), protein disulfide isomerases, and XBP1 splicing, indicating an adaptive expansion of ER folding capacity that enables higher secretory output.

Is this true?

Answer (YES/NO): NO